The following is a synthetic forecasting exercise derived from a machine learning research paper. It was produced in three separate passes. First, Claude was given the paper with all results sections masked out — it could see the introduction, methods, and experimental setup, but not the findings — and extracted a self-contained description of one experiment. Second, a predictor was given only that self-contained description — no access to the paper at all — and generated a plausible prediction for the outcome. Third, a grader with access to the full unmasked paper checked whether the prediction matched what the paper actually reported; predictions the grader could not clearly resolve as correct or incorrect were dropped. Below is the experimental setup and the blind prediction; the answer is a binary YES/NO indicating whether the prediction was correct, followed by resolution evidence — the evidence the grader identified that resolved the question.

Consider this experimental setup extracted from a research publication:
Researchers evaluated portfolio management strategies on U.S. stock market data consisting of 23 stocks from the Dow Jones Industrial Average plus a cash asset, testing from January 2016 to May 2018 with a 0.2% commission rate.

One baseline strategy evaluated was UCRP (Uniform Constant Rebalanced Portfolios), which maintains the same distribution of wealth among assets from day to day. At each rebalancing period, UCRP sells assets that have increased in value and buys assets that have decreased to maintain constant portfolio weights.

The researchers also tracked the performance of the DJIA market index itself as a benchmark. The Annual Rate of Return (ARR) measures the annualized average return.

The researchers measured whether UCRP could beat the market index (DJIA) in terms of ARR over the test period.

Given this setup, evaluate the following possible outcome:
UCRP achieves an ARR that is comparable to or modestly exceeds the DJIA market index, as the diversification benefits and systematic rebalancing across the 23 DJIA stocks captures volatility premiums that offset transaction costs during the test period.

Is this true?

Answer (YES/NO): NO